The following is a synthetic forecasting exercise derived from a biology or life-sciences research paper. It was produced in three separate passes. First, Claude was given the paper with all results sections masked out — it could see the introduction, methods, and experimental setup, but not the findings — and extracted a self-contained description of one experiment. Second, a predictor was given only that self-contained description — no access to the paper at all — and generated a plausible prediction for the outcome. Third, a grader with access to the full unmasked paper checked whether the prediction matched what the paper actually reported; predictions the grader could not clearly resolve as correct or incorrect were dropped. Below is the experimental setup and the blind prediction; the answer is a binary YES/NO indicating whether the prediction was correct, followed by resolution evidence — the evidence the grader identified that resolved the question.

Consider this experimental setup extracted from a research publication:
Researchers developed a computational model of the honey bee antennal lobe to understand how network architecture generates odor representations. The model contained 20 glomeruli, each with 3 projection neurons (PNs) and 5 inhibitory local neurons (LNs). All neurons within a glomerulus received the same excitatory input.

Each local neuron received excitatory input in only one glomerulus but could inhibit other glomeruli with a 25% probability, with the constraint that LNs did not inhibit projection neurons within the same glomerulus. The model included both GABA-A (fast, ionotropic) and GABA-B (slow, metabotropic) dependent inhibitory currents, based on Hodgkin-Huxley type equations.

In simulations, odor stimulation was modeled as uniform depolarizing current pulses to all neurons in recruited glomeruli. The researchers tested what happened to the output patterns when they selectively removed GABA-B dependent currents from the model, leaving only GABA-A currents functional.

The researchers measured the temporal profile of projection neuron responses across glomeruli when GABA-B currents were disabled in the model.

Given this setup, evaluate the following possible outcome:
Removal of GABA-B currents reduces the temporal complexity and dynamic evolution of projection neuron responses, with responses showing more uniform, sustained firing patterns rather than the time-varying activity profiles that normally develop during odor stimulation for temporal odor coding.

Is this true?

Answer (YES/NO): YES